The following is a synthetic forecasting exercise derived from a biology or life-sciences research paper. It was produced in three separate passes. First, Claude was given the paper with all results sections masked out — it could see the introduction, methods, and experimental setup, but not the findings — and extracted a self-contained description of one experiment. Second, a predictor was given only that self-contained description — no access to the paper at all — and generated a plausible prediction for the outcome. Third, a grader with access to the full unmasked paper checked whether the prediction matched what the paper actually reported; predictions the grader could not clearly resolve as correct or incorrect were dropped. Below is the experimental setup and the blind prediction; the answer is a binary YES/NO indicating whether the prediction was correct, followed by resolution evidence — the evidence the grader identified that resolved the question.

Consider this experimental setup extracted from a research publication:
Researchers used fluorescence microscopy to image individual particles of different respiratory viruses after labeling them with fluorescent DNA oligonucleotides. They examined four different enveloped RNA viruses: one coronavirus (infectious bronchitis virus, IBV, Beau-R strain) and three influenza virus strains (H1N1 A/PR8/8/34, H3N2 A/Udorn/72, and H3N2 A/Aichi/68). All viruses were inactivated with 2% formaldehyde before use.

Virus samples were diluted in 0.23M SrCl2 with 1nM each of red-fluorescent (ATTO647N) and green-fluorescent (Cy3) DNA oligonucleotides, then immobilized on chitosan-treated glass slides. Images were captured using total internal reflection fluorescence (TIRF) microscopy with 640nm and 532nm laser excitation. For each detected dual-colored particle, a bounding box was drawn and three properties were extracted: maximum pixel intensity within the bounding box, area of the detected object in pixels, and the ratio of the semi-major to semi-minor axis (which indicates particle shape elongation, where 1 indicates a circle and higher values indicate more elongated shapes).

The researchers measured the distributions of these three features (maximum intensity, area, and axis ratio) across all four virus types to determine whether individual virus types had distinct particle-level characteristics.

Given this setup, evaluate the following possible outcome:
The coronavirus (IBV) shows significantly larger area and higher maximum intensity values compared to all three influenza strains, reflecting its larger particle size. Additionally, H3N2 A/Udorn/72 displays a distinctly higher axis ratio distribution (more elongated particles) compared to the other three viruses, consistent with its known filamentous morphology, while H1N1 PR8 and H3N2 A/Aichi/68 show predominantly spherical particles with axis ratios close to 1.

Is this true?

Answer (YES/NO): NO